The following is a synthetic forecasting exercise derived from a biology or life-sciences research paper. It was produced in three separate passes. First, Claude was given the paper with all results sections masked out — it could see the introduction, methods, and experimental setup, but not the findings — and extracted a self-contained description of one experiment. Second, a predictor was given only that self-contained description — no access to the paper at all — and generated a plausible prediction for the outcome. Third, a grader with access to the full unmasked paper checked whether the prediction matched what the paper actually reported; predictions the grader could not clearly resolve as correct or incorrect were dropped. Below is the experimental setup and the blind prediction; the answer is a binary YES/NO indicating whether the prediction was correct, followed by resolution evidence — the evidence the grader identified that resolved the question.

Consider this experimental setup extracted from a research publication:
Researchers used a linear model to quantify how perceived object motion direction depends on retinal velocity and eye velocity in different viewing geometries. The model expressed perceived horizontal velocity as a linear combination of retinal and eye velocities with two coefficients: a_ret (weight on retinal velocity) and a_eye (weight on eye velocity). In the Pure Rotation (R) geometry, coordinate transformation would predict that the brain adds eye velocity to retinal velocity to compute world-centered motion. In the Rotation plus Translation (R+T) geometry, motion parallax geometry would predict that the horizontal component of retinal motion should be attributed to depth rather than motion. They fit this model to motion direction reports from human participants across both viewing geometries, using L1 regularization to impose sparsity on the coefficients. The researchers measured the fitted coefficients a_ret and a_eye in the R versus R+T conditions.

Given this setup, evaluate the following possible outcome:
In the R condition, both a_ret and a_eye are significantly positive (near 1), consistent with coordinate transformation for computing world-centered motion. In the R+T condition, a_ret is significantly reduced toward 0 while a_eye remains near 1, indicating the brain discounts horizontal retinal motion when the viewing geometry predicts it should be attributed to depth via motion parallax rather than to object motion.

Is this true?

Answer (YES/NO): NO